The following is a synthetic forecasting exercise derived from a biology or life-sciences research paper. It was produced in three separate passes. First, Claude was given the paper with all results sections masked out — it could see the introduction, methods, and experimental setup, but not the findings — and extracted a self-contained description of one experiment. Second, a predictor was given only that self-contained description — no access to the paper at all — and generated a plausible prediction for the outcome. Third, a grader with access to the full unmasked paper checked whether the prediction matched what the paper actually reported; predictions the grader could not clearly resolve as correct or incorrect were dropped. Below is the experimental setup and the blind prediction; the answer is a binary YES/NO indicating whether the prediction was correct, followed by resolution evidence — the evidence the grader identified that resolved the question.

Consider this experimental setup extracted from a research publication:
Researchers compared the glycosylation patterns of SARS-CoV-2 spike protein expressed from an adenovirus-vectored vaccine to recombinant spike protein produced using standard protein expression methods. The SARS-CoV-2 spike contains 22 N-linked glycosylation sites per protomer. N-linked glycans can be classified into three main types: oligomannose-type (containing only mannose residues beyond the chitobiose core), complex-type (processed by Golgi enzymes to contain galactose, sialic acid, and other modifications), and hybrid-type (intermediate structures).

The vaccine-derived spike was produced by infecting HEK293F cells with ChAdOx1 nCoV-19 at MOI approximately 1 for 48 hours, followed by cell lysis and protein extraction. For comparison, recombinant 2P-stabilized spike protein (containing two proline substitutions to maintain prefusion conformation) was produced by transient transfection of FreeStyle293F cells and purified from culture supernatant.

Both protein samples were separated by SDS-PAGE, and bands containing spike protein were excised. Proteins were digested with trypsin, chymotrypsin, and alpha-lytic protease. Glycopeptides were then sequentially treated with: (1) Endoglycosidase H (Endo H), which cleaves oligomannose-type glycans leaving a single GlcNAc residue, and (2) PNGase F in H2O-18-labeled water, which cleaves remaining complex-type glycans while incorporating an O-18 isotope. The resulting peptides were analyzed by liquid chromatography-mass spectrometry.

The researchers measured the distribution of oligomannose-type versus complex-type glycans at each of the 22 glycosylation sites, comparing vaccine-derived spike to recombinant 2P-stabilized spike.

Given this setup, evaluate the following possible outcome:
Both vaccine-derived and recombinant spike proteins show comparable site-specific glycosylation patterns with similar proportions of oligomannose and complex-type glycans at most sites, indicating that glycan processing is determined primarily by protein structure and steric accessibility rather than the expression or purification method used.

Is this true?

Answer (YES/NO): NO